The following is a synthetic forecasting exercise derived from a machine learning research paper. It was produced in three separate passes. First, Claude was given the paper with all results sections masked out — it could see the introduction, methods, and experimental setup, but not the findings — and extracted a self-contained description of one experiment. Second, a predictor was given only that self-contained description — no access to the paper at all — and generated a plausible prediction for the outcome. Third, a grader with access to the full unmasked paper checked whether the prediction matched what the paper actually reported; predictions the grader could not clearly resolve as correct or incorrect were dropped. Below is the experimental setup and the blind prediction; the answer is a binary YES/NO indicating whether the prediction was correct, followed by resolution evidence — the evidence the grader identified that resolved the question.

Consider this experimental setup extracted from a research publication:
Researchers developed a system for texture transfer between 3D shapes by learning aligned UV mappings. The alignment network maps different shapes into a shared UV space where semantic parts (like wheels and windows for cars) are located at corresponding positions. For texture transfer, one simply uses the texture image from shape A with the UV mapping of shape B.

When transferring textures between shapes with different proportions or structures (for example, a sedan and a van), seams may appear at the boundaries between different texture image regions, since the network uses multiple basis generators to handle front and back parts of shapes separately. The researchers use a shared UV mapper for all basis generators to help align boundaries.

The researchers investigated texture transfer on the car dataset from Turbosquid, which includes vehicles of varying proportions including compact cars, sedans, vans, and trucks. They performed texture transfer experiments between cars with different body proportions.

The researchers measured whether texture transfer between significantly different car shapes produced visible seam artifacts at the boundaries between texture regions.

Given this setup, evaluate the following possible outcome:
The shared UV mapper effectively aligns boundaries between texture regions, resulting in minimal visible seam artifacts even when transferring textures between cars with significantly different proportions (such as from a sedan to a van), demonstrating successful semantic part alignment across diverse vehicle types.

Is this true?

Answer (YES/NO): NO